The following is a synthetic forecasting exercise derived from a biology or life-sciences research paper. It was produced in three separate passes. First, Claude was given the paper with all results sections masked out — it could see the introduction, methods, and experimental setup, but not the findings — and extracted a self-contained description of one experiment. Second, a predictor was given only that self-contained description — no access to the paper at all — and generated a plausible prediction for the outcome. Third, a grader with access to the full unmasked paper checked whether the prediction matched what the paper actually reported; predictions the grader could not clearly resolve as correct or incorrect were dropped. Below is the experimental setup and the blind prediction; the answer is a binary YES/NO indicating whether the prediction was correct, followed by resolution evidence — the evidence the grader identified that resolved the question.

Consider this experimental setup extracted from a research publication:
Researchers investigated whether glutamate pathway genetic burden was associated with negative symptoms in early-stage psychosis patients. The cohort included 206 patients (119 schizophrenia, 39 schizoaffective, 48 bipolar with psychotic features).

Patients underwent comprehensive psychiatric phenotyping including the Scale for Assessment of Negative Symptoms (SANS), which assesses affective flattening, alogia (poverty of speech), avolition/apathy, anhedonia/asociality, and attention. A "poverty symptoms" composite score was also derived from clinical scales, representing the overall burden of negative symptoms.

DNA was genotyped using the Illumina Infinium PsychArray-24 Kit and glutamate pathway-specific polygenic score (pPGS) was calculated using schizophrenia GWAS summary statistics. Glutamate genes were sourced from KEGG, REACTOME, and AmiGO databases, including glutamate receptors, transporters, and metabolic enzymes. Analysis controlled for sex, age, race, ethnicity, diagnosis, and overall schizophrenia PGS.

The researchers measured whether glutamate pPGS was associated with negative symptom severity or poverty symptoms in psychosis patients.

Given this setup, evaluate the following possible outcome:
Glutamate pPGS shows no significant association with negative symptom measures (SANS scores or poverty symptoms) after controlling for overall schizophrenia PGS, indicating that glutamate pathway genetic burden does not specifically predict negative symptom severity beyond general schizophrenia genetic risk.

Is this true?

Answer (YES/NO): YES